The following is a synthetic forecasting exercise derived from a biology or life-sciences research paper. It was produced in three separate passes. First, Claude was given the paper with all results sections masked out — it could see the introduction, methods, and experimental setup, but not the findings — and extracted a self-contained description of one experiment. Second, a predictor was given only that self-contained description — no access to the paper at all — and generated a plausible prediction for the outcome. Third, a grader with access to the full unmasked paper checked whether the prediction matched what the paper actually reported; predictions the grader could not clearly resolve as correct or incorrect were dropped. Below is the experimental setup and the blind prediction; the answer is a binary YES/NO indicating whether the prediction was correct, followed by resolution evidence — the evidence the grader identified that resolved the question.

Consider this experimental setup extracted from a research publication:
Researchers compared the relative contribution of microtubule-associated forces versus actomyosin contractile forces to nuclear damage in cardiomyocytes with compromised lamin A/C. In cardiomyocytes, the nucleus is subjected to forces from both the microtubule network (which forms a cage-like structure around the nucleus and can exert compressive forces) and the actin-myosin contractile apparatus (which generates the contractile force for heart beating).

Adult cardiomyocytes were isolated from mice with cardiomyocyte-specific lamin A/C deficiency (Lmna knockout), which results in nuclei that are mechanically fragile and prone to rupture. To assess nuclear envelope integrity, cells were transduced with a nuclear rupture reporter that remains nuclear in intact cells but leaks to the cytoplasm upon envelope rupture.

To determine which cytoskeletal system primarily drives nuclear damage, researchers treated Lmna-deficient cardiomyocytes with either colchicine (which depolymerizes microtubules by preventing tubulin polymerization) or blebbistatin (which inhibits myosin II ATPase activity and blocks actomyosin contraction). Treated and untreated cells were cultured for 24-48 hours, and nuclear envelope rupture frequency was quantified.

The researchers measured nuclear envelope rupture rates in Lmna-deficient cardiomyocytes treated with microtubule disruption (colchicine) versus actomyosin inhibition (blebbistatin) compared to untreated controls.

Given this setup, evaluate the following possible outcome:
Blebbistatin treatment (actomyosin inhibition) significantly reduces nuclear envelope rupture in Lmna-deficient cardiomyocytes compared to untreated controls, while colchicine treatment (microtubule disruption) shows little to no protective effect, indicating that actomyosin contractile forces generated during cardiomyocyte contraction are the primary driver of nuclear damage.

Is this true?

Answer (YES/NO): NO